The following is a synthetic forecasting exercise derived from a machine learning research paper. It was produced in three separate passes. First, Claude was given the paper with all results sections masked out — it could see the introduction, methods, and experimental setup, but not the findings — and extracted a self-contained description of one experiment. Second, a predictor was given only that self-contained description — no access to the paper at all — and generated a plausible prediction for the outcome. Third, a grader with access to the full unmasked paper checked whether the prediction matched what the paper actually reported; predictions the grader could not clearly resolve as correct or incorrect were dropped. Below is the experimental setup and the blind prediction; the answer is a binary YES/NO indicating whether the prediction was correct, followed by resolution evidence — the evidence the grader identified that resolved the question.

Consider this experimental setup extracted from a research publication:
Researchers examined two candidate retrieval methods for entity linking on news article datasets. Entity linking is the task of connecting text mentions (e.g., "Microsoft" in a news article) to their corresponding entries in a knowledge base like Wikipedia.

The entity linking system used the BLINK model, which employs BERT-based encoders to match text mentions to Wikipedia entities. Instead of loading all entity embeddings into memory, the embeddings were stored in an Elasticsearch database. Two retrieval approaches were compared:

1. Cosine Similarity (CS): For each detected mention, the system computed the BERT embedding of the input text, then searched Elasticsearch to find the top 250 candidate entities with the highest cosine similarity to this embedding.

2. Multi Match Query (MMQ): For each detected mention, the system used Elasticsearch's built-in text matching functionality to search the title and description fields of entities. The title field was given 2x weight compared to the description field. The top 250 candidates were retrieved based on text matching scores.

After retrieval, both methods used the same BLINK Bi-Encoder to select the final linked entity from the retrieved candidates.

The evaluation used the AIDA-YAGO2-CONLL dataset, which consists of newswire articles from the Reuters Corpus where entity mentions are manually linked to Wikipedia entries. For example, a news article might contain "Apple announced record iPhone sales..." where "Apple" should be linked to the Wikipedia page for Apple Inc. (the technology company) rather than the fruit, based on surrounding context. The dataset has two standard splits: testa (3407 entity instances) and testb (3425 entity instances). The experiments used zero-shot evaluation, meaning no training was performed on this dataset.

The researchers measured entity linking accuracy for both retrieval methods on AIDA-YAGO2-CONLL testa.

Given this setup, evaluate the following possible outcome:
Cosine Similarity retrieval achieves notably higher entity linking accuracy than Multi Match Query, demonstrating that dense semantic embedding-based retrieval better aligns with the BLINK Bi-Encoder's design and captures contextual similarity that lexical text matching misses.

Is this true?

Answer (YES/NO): YES